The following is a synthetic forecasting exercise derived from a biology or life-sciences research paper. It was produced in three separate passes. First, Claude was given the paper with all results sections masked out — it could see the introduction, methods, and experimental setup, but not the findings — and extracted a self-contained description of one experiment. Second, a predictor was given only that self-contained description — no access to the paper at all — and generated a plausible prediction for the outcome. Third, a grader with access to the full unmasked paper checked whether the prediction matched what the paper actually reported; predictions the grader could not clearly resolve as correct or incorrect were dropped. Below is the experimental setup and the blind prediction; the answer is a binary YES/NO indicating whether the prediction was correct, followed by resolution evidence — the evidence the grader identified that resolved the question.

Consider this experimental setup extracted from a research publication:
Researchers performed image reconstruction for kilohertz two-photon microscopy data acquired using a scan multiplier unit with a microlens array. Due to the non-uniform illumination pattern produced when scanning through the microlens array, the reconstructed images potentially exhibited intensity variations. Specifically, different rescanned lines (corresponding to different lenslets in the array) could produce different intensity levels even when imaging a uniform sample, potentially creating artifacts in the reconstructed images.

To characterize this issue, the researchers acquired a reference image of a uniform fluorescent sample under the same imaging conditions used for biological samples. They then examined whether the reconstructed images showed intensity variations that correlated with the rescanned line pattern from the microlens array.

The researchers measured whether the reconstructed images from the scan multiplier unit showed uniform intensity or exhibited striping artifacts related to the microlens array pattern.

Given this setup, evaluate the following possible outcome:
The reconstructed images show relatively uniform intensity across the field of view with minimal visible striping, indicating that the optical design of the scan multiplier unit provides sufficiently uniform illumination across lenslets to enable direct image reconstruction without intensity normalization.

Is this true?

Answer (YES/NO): NO